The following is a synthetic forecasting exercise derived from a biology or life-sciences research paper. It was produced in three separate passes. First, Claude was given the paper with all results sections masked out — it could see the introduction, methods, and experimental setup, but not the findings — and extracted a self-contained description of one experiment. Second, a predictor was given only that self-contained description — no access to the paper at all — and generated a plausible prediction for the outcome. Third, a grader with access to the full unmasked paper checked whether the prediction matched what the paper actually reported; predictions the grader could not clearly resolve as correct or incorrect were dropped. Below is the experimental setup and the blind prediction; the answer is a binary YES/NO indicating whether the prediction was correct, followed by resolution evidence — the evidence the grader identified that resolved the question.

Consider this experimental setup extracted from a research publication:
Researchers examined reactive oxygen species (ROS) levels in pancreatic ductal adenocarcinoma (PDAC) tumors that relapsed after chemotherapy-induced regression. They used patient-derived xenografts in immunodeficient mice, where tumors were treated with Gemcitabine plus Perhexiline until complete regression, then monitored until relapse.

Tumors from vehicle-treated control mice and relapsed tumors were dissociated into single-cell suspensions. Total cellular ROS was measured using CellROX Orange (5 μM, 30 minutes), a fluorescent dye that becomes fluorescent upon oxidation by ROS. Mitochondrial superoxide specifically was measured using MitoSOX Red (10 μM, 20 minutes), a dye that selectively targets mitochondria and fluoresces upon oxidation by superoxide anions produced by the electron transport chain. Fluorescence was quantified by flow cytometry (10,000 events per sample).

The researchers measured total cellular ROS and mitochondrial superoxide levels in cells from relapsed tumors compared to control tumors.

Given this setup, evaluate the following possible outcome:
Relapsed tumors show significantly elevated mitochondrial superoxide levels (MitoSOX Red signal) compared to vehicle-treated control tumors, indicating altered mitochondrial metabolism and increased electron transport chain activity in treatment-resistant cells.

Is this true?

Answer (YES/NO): YES